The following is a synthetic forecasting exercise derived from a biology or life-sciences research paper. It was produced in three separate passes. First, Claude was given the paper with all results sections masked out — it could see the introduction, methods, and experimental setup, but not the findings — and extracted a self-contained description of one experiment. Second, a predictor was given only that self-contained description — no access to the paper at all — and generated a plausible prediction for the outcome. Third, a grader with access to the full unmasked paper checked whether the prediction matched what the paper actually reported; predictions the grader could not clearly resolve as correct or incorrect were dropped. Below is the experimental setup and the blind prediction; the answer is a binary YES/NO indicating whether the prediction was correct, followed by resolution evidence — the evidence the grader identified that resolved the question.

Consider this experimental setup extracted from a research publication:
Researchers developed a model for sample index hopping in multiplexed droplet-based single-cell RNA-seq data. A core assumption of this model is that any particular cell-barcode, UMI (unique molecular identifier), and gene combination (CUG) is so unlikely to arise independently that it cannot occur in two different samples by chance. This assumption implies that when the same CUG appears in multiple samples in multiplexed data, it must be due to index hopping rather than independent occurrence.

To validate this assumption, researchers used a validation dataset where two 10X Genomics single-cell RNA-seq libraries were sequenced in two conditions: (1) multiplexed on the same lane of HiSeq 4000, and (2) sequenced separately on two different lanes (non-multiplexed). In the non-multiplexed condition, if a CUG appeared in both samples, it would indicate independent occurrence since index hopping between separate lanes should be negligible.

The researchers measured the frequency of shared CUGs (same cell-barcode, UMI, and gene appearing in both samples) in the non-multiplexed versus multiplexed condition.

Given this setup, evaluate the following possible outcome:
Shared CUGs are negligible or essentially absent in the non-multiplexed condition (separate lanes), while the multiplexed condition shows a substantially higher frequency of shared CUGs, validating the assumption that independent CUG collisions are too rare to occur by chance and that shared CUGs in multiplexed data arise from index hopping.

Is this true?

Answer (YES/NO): YES